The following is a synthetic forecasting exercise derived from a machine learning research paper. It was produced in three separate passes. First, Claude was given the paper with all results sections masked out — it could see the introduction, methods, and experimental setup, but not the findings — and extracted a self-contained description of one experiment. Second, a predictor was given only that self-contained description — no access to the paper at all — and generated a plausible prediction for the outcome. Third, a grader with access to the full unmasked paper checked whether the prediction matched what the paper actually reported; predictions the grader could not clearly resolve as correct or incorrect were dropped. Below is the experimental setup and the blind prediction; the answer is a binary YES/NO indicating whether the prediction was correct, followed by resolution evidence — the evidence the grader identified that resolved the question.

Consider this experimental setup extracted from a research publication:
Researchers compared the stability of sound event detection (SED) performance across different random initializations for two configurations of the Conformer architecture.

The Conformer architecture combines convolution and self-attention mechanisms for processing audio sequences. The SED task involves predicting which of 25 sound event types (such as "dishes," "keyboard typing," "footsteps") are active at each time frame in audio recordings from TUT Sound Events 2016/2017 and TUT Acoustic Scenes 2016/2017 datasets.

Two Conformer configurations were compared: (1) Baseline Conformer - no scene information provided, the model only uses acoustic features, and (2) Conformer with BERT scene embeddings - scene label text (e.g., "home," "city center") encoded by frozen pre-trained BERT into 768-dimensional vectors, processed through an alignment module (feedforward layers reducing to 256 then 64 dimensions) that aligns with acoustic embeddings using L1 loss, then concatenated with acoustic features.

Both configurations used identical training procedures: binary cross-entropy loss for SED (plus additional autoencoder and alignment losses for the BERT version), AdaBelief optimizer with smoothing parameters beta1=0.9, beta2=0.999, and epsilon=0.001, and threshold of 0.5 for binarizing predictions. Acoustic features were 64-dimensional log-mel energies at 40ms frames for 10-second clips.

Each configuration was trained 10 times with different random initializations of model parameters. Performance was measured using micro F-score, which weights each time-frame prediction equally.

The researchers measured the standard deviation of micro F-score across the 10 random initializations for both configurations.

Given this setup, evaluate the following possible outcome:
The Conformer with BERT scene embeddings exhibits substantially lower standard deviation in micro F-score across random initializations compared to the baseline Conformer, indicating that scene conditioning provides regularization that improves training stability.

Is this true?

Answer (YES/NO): NO